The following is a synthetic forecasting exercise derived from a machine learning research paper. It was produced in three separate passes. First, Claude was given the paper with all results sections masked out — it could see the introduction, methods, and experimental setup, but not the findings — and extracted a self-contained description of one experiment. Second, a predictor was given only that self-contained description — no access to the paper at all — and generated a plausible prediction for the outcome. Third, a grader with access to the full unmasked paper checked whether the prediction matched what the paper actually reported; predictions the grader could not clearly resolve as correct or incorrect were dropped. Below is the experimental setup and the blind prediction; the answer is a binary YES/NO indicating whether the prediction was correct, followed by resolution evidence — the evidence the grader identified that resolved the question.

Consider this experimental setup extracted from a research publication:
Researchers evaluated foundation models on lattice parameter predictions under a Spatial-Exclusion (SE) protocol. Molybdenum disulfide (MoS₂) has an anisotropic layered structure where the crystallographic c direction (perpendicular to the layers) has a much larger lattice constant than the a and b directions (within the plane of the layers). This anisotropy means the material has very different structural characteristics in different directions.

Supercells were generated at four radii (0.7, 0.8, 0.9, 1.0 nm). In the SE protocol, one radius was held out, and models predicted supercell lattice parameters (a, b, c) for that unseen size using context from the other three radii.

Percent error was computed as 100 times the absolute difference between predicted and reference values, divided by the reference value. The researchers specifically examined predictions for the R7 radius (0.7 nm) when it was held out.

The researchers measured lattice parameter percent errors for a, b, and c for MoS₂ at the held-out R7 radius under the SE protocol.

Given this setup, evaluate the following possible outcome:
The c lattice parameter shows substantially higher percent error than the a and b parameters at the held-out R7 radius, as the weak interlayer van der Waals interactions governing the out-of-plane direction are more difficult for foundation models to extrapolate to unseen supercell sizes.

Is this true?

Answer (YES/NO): YES